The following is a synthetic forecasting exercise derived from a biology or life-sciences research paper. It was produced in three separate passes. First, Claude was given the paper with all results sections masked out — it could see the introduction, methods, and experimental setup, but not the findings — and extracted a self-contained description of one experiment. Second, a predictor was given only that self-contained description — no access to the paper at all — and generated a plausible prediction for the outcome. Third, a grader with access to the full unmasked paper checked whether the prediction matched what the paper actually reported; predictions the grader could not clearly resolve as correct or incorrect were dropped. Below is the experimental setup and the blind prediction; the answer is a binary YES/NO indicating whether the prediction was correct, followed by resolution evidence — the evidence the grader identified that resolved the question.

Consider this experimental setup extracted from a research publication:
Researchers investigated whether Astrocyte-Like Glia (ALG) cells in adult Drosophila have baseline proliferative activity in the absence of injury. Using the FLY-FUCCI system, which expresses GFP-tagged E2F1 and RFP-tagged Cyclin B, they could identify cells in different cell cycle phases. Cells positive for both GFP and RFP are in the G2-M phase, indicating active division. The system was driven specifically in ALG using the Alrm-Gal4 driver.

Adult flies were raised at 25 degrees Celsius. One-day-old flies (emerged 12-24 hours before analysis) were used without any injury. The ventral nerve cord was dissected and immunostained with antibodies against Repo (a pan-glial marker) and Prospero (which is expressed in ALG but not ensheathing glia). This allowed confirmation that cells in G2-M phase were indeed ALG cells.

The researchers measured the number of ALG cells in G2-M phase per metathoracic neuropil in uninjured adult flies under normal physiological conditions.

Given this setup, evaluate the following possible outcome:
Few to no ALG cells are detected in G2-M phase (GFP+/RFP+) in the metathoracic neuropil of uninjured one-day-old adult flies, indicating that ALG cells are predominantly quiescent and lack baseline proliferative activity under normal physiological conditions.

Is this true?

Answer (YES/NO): NO